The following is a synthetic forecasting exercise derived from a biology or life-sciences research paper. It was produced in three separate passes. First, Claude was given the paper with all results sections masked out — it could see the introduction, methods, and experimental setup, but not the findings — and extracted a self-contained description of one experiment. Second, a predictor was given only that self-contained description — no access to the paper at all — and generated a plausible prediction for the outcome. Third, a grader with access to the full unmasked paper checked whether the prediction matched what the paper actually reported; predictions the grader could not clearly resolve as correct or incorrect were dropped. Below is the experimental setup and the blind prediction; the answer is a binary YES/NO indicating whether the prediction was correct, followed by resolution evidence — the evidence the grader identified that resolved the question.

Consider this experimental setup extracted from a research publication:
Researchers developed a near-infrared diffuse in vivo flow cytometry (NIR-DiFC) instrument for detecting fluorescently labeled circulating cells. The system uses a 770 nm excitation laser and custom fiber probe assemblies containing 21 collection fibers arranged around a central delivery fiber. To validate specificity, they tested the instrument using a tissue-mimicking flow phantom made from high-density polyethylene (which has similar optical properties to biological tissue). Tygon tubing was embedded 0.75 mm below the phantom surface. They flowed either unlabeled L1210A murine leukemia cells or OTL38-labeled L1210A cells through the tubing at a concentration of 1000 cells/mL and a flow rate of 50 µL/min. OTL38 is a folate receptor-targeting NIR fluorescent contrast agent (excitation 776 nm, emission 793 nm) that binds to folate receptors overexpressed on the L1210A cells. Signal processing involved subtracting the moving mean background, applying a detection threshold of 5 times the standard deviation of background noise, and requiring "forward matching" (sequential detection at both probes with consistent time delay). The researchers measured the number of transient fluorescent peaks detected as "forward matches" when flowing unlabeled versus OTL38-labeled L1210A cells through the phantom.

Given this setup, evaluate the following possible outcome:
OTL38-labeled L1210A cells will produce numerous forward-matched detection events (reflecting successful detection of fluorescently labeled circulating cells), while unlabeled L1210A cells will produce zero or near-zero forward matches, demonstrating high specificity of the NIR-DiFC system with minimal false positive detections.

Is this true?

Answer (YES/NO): YES